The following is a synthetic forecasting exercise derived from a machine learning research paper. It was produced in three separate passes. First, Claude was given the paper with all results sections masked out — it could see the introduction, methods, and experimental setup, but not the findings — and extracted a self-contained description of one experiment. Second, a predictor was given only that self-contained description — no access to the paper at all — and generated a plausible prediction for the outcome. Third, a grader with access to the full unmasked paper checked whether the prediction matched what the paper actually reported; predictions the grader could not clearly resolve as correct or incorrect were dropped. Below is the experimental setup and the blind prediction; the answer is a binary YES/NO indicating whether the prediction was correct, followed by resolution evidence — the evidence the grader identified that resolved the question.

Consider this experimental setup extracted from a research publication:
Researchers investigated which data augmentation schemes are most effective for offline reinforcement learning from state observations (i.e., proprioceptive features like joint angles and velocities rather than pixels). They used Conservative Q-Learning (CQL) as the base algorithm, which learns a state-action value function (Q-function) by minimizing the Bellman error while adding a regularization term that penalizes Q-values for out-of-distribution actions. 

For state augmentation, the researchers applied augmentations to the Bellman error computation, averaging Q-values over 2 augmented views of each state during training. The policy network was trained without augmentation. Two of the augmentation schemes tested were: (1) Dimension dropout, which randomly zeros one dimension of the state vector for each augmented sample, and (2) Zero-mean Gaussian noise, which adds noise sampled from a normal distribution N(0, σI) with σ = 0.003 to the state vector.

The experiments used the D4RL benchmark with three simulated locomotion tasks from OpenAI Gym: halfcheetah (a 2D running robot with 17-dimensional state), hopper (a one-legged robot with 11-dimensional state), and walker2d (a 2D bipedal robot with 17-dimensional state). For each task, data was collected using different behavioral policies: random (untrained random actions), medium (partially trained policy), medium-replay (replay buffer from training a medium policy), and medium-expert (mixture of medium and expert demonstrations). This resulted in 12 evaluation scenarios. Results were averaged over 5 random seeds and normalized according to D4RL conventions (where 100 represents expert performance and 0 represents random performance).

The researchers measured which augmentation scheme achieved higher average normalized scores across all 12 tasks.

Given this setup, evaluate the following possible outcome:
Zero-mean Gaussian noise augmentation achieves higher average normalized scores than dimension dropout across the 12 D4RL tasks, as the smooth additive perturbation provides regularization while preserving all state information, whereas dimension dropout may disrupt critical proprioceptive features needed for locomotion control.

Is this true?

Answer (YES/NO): YES